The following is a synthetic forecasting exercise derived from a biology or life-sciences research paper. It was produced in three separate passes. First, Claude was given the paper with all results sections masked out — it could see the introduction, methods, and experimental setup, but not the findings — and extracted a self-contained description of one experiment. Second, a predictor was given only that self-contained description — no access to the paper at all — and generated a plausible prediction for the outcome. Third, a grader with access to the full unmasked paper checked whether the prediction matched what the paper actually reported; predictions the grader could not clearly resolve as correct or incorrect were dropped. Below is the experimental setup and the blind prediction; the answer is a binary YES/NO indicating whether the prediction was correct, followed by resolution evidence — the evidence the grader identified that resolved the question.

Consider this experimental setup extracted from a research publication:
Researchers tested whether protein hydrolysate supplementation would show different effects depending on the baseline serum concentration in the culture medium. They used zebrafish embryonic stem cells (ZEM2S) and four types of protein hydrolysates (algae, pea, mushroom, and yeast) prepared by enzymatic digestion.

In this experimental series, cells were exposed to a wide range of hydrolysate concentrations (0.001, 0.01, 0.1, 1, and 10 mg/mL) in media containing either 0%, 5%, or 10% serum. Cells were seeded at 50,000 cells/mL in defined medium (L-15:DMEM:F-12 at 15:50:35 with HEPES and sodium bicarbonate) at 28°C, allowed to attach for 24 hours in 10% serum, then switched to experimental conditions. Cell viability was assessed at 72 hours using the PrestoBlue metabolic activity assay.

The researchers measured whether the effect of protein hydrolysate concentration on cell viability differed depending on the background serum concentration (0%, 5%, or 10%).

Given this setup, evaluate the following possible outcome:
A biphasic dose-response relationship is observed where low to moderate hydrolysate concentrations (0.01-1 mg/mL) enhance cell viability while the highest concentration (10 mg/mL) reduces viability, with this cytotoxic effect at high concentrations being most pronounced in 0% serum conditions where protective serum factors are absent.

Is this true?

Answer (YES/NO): NO